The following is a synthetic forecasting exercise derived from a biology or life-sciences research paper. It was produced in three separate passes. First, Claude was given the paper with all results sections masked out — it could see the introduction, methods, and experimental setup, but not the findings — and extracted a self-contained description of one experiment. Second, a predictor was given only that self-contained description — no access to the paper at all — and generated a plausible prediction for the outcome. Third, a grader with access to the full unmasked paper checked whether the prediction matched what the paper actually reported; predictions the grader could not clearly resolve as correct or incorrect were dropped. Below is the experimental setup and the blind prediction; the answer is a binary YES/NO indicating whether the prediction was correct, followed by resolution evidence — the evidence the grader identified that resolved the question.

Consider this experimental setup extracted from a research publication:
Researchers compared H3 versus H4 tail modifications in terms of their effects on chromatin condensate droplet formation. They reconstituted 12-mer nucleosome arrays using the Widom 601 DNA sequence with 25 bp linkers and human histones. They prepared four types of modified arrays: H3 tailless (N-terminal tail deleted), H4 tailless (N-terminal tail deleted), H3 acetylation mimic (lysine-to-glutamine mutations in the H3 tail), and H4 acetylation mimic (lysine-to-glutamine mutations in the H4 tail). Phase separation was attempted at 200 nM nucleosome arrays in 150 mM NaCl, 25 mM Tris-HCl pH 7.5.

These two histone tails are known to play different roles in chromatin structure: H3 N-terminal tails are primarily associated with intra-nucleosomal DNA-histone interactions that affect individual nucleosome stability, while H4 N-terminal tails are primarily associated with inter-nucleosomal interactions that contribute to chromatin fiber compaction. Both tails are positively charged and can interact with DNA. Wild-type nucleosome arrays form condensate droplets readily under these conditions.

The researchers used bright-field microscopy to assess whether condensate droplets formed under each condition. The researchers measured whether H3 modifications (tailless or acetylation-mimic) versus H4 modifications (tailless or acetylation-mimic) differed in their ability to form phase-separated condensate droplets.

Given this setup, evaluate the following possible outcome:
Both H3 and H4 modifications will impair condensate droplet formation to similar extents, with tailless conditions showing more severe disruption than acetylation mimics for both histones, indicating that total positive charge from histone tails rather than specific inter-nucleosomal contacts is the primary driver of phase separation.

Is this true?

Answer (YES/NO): NO